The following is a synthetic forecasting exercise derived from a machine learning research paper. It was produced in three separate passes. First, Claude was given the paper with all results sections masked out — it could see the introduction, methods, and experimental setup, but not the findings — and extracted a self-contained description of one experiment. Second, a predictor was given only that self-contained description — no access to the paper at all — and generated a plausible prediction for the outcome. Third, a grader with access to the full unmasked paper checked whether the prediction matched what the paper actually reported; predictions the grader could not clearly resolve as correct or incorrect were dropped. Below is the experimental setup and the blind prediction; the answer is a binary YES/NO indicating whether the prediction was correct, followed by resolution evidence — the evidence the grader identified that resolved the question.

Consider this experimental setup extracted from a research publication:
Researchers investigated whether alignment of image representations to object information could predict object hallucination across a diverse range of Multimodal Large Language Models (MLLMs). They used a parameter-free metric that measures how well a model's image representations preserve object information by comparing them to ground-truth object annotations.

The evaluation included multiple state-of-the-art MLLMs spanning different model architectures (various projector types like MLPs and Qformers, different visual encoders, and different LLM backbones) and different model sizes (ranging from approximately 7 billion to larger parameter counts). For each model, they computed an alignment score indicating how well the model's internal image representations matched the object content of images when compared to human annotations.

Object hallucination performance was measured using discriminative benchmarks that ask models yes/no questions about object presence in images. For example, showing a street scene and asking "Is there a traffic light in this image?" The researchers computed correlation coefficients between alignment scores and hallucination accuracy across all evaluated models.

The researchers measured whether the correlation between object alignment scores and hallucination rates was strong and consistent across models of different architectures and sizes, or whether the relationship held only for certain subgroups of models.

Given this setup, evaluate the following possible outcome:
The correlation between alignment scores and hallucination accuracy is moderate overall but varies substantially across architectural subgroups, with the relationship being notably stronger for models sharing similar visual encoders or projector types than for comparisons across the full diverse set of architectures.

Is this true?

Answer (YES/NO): NO